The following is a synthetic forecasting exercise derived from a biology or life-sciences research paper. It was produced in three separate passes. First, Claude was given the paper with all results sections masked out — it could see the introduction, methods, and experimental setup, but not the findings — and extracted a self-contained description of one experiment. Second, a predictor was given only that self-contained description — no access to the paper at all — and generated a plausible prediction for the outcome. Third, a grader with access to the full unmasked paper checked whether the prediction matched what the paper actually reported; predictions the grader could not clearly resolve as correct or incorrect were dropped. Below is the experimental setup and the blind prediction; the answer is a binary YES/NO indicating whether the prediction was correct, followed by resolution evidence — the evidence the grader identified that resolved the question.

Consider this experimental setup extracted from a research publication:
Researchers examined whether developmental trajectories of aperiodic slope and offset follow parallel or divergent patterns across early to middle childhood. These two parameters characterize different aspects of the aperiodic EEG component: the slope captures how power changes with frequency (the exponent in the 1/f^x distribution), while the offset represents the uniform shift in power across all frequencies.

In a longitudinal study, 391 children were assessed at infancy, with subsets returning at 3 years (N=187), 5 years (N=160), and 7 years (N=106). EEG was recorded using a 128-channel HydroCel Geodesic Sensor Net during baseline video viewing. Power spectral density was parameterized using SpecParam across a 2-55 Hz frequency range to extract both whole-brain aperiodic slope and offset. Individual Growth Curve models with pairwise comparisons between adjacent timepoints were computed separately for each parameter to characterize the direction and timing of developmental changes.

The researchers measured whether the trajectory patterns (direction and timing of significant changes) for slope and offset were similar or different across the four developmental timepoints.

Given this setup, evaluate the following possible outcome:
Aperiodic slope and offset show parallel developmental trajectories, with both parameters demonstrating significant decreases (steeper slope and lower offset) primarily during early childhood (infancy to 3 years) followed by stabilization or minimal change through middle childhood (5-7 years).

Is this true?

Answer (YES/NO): NO